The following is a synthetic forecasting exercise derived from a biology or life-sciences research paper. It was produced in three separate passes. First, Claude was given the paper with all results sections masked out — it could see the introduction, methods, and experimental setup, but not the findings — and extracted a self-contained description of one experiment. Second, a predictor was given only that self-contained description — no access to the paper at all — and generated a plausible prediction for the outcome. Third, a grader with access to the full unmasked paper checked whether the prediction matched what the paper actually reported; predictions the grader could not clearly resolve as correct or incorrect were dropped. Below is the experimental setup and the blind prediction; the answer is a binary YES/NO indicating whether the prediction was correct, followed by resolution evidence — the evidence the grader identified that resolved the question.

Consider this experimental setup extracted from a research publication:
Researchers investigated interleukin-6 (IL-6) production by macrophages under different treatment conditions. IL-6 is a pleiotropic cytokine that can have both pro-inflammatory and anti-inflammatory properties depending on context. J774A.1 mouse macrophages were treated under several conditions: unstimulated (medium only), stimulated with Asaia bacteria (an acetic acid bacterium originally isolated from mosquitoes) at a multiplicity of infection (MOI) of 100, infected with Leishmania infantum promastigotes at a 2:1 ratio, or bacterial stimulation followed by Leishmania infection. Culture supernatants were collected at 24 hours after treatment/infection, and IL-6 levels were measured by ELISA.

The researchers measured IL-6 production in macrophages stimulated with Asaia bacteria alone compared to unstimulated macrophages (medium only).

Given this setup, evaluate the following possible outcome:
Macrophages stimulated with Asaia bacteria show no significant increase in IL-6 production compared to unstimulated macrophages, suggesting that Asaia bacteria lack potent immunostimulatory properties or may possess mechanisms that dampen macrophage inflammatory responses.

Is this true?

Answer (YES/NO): NO